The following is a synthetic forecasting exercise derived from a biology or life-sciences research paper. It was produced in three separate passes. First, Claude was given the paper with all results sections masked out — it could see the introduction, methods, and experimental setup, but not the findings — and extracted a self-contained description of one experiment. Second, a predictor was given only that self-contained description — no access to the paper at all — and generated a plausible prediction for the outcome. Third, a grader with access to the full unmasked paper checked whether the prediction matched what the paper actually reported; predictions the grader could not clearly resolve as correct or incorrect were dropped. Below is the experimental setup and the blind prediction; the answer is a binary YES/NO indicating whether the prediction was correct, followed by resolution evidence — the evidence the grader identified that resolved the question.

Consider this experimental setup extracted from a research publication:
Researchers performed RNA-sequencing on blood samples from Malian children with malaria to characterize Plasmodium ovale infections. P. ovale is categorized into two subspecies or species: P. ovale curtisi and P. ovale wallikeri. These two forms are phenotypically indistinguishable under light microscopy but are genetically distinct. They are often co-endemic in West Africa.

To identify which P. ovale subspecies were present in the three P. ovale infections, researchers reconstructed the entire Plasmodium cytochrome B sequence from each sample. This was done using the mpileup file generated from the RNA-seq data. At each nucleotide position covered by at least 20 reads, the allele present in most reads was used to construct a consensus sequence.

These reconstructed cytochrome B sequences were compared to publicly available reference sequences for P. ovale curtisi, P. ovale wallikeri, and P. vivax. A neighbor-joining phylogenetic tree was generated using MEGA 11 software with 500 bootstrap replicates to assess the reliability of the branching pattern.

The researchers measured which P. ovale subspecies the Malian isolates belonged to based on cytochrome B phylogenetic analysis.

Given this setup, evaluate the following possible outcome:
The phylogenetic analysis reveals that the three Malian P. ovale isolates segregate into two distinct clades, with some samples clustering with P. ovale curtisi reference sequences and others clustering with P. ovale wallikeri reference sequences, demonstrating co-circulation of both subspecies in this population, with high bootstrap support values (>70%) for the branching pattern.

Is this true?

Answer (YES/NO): NO